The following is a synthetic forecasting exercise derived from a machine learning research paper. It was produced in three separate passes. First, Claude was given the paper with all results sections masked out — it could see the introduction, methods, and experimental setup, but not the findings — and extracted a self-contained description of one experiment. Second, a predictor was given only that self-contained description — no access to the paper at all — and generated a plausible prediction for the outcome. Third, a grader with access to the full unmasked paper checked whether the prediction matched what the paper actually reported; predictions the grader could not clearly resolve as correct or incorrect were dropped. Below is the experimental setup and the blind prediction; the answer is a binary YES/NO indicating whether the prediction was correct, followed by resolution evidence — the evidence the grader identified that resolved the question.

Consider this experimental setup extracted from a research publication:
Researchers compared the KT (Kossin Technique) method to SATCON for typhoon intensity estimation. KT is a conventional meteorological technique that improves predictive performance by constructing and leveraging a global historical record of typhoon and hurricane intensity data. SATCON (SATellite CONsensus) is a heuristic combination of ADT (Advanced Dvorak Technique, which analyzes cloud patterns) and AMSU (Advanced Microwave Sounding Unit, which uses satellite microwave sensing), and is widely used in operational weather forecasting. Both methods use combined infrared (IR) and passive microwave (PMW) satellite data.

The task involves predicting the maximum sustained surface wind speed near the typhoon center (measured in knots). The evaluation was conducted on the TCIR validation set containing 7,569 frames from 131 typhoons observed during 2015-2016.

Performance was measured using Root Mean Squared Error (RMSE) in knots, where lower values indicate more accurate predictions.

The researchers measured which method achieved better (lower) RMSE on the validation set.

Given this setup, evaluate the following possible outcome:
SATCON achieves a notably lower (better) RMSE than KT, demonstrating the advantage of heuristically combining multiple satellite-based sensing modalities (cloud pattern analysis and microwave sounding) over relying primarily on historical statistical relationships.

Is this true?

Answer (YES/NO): YES